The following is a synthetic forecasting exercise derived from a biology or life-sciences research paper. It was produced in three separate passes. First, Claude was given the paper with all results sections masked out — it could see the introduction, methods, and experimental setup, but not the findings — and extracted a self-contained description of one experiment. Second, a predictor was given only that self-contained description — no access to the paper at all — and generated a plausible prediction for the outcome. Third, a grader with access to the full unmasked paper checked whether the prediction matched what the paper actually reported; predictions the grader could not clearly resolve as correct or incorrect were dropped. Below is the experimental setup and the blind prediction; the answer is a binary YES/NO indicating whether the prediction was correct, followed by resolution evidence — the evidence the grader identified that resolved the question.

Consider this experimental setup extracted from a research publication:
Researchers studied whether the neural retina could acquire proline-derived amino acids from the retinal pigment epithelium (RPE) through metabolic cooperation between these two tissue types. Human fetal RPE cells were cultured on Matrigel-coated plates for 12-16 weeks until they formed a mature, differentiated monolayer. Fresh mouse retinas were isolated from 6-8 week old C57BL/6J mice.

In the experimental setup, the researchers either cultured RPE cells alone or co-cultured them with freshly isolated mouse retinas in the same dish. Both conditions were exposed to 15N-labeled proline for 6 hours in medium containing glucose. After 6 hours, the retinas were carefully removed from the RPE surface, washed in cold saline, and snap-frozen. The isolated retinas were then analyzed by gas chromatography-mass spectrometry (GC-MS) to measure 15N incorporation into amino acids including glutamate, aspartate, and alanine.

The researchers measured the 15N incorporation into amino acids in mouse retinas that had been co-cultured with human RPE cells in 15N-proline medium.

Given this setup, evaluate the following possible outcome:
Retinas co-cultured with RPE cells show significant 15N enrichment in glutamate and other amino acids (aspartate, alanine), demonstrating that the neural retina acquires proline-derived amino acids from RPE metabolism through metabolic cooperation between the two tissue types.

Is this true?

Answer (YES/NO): YES